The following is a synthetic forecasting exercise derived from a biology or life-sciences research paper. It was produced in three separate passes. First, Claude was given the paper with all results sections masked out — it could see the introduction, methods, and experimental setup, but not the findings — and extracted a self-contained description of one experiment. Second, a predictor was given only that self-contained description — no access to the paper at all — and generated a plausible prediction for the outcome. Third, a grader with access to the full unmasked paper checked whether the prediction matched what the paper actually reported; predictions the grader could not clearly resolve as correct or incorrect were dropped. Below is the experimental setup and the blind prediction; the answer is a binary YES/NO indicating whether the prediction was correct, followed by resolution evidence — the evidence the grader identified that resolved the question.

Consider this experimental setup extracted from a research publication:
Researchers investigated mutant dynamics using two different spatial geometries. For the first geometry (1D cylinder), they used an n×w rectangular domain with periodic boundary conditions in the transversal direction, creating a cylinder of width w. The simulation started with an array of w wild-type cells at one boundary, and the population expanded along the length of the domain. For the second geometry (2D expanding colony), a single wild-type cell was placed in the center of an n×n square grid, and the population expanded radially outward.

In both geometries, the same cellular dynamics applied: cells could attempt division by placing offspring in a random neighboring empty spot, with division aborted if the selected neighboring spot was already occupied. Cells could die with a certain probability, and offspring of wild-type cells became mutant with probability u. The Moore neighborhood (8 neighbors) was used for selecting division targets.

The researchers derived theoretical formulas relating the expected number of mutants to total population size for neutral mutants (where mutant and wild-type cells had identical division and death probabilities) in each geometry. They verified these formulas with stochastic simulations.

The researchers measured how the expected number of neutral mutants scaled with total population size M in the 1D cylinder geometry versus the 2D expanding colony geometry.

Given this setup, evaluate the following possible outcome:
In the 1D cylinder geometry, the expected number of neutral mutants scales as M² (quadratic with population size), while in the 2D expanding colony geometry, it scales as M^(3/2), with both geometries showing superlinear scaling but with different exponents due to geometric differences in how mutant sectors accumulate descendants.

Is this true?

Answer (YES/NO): YES